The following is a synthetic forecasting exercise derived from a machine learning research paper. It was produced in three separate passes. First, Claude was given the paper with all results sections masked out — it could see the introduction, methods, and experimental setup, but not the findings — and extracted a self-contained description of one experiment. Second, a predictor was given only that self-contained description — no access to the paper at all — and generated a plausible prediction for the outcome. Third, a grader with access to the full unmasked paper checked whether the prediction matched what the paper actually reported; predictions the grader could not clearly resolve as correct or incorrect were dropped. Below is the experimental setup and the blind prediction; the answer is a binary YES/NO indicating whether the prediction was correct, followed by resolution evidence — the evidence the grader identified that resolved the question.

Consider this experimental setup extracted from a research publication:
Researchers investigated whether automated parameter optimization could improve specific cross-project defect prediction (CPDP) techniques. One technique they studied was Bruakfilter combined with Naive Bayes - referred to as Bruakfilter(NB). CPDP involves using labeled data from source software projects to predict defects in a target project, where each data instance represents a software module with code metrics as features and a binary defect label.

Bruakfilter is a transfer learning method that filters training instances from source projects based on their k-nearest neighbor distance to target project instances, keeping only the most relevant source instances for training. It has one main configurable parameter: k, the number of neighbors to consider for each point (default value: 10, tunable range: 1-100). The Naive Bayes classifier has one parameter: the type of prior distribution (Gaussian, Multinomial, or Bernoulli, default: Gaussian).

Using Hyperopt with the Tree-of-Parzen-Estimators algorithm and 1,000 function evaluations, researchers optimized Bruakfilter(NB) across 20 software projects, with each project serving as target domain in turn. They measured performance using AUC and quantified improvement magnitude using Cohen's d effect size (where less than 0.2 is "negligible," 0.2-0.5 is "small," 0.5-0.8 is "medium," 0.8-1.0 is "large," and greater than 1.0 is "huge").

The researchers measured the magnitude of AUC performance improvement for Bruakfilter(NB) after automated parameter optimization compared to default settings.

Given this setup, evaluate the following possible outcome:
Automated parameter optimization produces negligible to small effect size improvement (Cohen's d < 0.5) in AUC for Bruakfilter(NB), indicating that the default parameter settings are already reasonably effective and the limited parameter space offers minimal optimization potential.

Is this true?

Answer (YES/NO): YES